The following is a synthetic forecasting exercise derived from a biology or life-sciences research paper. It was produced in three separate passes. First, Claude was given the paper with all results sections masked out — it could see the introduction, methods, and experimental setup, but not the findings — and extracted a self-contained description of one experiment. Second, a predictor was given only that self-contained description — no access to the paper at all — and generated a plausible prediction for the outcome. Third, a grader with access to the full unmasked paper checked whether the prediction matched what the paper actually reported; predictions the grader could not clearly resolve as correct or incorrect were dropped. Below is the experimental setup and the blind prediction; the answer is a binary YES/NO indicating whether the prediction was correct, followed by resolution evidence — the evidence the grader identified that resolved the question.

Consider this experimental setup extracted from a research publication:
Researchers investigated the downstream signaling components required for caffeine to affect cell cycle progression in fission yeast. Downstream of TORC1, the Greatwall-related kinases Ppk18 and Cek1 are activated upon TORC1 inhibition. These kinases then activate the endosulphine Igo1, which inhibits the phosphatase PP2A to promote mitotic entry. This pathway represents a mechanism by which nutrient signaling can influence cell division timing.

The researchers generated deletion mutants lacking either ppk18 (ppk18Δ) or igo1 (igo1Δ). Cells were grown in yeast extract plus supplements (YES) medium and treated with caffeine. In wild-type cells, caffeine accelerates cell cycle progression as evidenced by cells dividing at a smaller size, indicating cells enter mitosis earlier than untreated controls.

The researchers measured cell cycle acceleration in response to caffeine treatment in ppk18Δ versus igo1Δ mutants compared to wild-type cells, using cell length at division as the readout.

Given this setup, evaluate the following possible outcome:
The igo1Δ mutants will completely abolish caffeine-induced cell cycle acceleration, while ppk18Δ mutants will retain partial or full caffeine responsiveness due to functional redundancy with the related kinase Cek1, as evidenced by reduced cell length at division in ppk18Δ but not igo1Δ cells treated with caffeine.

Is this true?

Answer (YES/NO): YES